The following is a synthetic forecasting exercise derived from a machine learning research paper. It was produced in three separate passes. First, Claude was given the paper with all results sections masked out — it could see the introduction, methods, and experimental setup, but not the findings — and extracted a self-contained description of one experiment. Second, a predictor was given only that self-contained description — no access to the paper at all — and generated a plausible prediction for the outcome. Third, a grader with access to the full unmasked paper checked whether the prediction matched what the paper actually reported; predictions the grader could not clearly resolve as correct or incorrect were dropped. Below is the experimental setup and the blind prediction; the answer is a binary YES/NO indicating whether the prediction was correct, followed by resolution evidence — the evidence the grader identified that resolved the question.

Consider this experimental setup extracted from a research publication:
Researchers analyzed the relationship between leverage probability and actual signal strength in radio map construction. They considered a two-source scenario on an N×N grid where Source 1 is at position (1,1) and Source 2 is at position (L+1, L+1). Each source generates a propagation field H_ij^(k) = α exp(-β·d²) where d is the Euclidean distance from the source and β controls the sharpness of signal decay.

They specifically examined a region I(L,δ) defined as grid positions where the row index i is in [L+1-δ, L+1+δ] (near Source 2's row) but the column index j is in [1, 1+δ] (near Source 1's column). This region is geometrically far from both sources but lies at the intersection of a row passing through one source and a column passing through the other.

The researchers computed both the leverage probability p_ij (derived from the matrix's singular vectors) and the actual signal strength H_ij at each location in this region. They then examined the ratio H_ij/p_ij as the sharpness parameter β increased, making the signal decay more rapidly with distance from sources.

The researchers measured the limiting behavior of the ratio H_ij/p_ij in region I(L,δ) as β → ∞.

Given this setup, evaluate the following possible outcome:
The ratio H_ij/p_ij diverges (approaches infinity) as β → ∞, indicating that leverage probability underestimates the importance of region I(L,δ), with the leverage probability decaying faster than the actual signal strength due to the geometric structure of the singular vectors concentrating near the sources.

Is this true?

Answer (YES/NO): NO